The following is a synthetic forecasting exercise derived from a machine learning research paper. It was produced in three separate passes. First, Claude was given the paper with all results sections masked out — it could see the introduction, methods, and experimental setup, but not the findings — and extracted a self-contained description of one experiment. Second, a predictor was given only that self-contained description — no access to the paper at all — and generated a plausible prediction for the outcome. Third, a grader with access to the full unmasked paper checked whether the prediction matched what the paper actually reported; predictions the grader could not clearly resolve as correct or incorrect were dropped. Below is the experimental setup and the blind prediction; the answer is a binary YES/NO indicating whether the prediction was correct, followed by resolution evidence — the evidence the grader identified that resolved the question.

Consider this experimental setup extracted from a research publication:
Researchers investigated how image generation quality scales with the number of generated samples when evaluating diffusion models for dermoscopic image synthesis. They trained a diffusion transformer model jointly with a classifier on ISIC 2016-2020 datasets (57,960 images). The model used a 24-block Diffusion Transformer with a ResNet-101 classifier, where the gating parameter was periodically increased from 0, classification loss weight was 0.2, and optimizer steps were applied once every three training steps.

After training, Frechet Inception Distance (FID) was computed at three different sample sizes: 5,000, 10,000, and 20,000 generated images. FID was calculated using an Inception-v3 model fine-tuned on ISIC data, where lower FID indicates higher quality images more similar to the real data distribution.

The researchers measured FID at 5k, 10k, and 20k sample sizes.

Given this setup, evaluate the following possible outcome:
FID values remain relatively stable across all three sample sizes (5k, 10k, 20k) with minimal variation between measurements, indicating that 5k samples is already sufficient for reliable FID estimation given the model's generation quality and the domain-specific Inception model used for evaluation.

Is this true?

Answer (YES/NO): NO